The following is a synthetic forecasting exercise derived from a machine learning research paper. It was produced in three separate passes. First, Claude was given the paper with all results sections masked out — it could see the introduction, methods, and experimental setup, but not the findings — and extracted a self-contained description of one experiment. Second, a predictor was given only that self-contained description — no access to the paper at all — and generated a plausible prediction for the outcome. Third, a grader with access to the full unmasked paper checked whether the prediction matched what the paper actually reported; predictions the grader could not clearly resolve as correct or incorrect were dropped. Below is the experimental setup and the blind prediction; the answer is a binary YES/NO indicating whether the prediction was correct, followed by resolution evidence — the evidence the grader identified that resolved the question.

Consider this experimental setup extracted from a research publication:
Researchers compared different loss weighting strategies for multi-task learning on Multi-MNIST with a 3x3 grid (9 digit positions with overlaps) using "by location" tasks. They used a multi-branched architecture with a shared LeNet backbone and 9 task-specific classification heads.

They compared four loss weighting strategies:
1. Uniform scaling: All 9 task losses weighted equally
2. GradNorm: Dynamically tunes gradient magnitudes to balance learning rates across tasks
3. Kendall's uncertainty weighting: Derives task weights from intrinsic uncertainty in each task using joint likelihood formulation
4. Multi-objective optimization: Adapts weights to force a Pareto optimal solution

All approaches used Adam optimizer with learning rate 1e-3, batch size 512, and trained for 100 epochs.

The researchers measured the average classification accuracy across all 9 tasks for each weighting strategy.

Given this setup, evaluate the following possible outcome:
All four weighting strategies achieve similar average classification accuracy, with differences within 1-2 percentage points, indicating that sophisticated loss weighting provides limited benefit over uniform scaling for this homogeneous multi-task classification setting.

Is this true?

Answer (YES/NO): YES